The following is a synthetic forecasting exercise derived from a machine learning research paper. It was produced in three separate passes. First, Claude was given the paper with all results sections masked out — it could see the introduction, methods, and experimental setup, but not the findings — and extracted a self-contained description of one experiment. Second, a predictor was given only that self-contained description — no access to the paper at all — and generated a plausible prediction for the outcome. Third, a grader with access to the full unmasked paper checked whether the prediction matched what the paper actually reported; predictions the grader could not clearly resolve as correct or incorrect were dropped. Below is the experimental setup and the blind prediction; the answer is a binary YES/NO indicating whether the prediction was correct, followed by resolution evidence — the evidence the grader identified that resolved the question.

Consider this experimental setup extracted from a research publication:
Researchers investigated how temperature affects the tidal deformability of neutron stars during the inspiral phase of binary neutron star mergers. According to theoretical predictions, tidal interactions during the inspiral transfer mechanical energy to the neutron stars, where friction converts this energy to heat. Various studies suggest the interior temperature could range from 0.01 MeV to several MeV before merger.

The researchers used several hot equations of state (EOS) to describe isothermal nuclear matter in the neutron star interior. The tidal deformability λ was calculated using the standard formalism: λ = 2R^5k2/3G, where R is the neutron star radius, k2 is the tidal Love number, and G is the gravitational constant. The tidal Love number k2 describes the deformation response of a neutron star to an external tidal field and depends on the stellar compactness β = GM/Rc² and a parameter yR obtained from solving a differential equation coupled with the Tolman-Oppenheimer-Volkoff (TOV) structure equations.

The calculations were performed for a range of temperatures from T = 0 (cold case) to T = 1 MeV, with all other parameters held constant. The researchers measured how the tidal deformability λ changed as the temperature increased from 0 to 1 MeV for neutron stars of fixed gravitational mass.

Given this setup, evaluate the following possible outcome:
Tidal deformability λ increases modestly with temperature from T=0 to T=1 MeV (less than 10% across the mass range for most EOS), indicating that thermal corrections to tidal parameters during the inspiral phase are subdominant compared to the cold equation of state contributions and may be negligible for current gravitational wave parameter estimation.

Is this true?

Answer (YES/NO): NO